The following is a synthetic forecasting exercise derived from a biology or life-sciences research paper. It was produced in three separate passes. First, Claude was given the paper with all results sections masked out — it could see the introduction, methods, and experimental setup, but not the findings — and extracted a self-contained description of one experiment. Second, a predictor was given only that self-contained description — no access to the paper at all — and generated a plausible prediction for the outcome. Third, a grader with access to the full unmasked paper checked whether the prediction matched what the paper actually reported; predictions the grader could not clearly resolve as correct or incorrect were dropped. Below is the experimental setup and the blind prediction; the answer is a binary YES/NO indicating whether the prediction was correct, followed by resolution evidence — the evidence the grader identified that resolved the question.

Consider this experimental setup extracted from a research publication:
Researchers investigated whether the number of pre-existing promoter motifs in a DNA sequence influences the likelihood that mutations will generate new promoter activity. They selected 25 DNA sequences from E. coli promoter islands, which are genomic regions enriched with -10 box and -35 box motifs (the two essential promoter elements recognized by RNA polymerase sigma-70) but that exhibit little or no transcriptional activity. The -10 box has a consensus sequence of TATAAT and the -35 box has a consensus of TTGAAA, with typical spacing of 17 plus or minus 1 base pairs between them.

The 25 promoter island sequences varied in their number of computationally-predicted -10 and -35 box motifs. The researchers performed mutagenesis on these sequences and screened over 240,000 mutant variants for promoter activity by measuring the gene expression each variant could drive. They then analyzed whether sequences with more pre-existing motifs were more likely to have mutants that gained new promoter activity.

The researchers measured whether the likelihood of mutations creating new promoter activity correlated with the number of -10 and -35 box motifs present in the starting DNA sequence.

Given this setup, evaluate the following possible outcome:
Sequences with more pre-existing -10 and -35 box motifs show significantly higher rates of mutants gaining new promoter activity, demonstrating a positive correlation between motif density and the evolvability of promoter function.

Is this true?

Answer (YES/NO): NO